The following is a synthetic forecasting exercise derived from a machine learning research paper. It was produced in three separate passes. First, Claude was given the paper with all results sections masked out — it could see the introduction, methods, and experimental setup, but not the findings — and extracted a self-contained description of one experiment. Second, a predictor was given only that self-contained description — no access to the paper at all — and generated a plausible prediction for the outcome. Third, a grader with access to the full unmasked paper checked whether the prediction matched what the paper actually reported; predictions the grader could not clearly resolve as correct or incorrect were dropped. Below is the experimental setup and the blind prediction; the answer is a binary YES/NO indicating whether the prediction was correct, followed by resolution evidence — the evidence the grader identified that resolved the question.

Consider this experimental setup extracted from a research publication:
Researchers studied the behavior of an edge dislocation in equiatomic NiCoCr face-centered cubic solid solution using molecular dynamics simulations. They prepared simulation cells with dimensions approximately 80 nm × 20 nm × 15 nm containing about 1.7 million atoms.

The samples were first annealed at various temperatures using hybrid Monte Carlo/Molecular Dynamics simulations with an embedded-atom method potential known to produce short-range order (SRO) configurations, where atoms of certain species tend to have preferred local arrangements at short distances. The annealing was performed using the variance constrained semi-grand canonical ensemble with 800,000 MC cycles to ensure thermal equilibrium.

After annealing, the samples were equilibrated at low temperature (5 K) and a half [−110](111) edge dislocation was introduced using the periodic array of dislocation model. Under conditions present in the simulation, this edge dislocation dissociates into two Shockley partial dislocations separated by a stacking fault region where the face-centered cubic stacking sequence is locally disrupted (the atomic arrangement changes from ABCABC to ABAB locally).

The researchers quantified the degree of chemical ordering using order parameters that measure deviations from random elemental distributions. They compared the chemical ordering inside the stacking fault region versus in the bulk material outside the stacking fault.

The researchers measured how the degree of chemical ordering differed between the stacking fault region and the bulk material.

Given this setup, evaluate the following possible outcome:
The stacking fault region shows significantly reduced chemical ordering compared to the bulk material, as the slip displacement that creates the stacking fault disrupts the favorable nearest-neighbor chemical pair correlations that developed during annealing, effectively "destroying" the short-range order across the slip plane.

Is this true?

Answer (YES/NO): NO